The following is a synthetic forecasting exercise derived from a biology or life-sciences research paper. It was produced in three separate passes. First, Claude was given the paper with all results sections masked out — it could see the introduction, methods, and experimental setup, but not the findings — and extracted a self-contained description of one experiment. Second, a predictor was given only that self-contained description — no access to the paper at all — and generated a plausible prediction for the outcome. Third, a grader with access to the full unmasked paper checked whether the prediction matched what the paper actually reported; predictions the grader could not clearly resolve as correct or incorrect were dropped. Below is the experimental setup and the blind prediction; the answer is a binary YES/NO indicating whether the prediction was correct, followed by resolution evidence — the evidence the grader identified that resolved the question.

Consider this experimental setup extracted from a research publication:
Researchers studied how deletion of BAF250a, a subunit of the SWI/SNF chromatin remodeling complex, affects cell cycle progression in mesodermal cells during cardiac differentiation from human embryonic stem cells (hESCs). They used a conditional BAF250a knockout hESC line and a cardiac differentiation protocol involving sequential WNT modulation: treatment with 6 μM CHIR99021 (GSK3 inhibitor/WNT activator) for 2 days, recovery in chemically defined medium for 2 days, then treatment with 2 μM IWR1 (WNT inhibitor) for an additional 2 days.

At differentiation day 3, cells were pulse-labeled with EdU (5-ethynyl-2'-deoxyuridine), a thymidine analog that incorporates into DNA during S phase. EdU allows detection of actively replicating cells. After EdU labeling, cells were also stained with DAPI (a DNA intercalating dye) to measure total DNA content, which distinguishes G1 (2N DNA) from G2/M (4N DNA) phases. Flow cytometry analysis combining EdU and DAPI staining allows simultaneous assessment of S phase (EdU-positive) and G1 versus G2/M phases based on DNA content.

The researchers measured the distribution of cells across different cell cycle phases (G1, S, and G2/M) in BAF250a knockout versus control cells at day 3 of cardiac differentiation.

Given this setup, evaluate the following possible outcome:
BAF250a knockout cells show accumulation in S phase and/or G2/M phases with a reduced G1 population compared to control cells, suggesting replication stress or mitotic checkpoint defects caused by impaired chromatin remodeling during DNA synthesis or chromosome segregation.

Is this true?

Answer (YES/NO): YES